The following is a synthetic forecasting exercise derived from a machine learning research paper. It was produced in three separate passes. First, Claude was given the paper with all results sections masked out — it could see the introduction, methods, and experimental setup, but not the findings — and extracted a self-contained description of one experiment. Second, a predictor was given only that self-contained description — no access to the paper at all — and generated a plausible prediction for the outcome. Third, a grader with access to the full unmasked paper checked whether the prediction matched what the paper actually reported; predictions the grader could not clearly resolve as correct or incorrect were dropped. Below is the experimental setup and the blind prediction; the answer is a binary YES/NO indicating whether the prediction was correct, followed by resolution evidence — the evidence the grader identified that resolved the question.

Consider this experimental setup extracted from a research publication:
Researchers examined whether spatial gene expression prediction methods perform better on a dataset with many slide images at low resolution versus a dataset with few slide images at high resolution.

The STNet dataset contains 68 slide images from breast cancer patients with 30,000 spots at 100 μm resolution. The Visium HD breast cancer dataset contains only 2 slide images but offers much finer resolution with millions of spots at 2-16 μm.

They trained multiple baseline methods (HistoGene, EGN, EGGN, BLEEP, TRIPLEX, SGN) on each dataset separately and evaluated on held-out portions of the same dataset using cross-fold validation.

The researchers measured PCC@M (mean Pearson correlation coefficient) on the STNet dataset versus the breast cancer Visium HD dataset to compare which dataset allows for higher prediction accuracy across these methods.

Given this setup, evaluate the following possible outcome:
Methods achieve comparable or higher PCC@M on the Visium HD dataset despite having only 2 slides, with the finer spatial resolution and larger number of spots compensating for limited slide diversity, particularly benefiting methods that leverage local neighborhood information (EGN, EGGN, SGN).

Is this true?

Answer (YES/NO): NO